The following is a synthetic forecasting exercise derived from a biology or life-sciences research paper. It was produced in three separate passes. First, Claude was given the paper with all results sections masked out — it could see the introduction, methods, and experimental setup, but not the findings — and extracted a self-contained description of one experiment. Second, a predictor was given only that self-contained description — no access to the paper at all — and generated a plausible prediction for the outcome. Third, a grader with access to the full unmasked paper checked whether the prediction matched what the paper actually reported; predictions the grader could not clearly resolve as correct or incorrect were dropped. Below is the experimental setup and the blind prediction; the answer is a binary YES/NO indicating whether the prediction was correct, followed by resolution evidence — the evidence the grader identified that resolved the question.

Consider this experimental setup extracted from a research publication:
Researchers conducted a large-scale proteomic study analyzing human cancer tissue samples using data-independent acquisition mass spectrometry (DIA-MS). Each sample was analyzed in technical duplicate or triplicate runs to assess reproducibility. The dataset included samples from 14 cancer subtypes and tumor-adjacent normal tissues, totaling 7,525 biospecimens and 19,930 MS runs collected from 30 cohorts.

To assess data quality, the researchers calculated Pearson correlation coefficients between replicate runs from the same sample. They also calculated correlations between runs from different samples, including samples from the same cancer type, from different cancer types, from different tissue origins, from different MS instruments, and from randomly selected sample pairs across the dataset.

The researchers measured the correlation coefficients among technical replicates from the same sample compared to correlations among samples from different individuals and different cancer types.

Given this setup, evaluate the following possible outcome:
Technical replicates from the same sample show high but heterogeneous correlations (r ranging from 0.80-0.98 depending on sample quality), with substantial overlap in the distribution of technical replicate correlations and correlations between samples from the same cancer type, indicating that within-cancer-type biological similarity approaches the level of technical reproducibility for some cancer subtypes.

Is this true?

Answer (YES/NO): NO